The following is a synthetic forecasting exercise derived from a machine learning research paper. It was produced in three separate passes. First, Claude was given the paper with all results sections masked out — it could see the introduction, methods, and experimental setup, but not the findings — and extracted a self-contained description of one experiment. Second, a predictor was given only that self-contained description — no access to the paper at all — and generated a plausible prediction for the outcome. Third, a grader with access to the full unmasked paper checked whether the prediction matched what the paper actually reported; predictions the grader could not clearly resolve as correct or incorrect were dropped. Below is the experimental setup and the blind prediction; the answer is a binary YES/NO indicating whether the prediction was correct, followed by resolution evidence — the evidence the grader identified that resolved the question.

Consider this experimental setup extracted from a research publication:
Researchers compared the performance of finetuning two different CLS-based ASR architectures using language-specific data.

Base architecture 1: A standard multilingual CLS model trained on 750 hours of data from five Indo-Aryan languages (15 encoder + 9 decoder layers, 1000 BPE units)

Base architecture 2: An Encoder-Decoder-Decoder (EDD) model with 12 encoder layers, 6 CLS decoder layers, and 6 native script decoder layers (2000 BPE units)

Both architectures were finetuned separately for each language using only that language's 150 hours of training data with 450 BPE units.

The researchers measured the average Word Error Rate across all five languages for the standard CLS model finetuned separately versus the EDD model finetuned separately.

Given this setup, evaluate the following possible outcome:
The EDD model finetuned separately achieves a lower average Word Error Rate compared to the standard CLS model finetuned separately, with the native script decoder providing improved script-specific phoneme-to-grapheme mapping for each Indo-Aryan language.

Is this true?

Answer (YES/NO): NO